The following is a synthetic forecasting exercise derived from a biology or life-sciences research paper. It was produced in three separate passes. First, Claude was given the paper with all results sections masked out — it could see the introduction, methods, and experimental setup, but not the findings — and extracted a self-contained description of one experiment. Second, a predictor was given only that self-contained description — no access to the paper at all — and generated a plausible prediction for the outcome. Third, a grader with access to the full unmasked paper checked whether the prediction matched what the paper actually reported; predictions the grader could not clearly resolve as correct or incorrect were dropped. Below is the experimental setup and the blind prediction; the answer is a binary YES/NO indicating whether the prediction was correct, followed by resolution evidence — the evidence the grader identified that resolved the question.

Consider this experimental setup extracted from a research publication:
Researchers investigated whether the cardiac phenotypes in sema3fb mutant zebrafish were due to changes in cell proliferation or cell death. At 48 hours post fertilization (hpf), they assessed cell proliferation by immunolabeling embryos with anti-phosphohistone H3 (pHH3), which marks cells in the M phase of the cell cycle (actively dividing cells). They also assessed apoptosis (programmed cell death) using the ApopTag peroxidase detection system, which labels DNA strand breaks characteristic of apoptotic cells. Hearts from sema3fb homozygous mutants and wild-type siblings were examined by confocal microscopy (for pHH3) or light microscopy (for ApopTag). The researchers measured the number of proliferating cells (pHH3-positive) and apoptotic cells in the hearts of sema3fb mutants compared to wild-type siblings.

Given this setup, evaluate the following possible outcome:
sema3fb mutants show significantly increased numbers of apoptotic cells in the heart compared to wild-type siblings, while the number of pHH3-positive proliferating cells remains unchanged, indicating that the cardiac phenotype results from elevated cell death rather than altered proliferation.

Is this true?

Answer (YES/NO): NO